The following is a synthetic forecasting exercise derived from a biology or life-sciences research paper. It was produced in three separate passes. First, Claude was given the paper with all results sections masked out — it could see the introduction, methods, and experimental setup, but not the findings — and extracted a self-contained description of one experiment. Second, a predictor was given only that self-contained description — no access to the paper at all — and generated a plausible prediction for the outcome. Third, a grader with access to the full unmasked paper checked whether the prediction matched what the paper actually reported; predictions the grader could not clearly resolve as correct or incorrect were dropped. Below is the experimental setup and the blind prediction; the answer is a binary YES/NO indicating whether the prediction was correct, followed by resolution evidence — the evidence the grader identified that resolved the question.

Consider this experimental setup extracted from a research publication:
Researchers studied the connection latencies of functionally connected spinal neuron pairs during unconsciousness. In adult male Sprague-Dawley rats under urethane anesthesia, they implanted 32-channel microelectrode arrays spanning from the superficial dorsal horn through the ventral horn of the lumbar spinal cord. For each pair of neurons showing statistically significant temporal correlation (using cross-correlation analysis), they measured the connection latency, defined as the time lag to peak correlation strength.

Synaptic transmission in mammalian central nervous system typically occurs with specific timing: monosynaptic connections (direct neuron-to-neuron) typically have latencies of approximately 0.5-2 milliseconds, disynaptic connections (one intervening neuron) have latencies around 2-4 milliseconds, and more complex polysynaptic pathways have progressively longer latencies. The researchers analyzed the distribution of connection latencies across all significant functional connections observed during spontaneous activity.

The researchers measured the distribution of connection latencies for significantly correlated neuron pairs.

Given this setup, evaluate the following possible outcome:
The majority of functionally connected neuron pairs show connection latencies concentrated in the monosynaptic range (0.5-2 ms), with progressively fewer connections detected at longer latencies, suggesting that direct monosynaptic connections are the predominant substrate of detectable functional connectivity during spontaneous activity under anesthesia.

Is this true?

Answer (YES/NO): NO